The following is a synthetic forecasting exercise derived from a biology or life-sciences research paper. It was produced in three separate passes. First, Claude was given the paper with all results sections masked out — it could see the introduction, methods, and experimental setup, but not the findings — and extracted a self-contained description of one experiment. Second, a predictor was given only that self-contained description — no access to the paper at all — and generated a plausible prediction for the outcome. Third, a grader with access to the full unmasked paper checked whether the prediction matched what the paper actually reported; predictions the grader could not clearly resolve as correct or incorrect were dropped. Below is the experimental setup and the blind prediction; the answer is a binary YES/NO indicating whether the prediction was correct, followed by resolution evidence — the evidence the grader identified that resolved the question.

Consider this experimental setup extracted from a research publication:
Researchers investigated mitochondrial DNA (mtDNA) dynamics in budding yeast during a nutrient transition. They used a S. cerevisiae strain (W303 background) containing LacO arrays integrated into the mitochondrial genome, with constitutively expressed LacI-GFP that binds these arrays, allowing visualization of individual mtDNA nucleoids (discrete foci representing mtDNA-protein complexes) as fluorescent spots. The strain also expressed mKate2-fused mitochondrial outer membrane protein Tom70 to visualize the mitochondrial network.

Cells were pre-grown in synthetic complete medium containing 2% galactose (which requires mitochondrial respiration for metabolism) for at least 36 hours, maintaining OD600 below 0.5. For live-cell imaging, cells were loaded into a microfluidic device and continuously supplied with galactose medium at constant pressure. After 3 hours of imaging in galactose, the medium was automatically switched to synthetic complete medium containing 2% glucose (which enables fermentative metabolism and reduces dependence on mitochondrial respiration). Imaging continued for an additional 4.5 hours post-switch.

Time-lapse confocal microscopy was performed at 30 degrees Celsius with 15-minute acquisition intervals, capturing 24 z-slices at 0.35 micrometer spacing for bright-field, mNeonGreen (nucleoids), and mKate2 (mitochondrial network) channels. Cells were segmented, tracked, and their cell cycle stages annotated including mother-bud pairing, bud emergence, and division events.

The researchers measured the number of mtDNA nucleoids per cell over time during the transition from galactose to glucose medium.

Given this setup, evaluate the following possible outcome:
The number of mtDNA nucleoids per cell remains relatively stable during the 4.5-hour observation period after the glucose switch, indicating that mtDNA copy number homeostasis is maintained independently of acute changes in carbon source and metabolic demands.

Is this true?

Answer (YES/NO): NO